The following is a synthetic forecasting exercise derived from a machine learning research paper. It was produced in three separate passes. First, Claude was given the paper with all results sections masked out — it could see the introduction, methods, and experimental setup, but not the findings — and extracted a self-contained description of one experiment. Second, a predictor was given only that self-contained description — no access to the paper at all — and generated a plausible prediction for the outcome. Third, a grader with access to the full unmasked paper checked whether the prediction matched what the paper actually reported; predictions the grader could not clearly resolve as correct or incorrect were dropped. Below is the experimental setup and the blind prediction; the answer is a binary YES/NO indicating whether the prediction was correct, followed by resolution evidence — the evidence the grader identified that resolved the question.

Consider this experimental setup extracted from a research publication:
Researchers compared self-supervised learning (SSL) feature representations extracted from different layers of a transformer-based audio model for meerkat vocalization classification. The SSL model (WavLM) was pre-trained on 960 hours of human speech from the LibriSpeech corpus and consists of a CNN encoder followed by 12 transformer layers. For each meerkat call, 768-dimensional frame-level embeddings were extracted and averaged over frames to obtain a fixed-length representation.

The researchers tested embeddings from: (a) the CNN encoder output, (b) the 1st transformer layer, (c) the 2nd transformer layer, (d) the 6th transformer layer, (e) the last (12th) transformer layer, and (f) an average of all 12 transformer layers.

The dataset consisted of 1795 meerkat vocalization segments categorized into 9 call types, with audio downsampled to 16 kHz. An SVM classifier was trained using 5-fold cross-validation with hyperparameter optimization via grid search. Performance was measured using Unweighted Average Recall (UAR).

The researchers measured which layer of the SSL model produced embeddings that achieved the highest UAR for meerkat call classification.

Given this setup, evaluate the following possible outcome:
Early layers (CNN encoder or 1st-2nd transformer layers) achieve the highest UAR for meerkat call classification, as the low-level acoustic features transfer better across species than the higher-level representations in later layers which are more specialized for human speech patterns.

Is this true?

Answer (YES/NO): YES